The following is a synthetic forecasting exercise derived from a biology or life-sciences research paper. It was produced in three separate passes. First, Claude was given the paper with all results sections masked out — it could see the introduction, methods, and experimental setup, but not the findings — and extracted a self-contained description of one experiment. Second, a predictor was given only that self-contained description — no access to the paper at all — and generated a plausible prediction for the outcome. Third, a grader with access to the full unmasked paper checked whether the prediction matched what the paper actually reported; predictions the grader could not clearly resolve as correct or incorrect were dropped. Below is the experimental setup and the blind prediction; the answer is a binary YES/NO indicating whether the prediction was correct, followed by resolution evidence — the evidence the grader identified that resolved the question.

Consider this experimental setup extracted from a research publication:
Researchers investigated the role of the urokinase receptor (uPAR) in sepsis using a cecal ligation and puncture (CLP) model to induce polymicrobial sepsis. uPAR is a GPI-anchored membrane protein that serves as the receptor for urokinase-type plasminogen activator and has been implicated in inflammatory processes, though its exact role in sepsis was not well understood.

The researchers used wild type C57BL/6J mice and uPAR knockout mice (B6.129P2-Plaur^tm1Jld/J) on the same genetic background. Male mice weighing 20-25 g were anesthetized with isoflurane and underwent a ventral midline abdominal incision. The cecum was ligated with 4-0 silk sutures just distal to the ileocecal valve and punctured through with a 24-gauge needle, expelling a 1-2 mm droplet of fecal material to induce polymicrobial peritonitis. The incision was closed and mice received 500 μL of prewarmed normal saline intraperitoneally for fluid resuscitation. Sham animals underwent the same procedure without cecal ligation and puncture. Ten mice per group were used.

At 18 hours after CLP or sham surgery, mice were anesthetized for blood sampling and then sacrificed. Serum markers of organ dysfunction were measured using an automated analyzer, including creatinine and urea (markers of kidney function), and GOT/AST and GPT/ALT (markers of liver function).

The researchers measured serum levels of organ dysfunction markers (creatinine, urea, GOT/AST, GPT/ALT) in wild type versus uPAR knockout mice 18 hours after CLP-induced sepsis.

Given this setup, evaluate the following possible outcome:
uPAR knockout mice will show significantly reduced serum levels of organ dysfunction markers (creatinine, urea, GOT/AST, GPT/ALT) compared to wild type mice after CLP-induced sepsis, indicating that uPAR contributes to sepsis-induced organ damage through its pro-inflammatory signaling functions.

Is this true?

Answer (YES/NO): NO